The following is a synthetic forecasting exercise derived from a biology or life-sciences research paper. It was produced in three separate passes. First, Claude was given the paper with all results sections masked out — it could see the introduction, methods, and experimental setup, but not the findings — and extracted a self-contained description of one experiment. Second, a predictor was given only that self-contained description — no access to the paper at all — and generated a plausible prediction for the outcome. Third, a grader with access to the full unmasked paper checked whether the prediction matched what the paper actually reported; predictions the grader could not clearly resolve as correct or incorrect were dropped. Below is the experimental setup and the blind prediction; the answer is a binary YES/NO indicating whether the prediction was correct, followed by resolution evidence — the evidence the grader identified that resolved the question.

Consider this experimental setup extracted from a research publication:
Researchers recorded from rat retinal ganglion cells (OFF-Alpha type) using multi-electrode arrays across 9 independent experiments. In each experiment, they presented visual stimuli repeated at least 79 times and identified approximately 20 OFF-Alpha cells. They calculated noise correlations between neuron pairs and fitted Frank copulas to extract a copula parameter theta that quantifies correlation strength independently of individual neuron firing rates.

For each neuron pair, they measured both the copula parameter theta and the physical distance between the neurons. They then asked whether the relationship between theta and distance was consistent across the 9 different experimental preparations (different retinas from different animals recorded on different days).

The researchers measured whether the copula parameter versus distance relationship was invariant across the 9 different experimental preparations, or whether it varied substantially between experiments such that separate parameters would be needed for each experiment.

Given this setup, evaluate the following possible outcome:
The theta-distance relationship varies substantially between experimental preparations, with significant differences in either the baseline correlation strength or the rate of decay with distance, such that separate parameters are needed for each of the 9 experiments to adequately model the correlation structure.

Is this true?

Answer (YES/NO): NO